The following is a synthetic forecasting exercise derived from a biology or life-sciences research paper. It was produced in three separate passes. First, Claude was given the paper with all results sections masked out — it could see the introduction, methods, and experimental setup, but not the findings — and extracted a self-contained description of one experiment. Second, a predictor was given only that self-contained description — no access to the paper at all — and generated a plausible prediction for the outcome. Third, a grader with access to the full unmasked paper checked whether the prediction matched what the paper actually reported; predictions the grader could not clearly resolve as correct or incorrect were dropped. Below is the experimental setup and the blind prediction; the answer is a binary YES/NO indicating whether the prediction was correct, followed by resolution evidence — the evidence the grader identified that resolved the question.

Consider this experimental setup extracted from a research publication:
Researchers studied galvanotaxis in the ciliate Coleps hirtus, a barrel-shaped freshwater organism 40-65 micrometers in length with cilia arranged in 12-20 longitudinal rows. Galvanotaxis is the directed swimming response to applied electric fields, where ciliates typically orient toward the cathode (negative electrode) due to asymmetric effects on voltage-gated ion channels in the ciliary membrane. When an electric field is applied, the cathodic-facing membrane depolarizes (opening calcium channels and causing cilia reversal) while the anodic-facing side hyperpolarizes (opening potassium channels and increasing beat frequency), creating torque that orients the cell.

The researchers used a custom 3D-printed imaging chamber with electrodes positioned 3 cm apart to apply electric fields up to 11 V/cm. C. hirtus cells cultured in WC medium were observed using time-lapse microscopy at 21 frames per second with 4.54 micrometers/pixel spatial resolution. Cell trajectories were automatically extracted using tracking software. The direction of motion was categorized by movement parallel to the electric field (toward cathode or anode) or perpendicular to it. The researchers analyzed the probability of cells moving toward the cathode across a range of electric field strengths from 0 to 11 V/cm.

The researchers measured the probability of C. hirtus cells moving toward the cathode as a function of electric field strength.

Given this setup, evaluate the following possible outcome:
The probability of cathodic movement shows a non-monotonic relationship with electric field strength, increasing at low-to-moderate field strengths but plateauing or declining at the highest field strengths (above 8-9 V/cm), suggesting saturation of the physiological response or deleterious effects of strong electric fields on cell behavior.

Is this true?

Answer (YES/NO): NO